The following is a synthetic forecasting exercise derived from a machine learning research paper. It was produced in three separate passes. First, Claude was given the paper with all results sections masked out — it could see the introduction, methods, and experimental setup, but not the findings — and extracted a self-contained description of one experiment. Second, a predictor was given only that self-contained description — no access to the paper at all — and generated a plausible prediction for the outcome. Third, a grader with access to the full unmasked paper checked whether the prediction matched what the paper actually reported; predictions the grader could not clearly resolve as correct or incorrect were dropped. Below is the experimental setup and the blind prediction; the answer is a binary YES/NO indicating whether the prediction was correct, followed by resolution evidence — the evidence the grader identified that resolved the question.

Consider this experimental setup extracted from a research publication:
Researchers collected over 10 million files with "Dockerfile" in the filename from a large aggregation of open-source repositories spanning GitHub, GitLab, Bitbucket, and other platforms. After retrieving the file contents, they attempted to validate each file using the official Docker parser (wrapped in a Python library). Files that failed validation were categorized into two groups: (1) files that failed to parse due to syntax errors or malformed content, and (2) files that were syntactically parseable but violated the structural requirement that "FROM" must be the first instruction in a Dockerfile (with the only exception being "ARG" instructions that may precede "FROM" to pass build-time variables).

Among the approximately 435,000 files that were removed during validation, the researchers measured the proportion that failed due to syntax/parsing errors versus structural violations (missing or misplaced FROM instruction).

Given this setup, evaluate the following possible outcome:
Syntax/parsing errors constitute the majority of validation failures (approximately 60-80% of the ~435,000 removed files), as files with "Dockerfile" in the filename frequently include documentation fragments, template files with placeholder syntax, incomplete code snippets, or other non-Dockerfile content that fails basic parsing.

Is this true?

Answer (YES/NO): NO